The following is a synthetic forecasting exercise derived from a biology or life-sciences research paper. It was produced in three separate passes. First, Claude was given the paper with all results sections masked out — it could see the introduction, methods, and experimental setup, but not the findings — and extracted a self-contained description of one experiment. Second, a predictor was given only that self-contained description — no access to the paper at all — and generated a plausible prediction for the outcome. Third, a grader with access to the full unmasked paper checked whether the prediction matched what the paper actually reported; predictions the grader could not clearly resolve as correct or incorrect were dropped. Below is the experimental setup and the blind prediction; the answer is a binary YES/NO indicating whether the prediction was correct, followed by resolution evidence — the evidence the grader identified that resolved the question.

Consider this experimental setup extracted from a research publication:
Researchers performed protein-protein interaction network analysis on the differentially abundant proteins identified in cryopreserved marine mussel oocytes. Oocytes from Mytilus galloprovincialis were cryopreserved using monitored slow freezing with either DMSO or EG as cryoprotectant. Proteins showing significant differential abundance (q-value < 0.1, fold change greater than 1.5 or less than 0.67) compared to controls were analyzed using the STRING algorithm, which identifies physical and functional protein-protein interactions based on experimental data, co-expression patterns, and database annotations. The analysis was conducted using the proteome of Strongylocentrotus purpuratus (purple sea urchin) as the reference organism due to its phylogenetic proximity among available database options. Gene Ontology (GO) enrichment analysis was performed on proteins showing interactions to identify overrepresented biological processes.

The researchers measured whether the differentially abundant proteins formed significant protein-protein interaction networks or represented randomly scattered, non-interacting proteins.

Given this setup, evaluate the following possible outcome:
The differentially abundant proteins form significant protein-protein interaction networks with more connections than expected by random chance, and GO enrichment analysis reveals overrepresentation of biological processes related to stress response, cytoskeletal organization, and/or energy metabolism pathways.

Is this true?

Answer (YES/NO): YES